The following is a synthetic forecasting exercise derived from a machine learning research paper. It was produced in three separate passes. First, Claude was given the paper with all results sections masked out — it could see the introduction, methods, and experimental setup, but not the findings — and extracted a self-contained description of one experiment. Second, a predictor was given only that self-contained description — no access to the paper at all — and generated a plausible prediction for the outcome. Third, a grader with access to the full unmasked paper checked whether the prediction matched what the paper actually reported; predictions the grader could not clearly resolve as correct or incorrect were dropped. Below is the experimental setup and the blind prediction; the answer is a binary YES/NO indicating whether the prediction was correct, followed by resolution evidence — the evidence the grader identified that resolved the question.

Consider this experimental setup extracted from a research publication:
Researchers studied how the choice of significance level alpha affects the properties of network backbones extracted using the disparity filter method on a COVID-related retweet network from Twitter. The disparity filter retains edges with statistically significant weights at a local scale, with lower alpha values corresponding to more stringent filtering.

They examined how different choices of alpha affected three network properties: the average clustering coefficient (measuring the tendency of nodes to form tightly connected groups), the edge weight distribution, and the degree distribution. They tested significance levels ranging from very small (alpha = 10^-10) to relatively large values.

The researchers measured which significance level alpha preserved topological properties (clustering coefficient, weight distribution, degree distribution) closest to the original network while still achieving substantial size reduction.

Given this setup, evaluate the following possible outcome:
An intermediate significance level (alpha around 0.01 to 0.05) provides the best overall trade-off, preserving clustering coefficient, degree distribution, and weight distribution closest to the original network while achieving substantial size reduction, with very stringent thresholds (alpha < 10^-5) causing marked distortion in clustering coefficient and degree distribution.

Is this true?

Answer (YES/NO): NO